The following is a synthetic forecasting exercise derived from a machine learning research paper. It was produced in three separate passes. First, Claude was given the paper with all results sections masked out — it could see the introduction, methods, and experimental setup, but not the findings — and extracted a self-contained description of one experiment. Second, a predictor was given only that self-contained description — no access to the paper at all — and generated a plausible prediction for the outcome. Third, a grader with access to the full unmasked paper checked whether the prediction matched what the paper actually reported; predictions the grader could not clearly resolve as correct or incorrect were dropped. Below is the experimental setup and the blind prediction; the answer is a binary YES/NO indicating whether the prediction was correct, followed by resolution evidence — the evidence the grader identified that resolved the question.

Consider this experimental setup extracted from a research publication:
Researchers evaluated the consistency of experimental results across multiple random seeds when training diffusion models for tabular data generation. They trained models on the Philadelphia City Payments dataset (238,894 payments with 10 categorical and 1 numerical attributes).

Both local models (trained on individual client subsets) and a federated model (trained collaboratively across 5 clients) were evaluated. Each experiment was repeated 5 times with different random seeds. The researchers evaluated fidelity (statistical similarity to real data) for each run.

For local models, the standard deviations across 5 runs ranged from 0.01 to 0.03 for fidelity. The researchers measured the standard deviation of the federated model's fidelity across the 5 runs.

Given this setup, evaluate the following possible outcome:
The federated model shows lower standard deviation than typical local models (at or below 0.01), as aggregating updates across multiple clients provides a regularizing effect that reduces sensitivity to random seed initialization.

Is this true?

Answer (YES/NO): YES